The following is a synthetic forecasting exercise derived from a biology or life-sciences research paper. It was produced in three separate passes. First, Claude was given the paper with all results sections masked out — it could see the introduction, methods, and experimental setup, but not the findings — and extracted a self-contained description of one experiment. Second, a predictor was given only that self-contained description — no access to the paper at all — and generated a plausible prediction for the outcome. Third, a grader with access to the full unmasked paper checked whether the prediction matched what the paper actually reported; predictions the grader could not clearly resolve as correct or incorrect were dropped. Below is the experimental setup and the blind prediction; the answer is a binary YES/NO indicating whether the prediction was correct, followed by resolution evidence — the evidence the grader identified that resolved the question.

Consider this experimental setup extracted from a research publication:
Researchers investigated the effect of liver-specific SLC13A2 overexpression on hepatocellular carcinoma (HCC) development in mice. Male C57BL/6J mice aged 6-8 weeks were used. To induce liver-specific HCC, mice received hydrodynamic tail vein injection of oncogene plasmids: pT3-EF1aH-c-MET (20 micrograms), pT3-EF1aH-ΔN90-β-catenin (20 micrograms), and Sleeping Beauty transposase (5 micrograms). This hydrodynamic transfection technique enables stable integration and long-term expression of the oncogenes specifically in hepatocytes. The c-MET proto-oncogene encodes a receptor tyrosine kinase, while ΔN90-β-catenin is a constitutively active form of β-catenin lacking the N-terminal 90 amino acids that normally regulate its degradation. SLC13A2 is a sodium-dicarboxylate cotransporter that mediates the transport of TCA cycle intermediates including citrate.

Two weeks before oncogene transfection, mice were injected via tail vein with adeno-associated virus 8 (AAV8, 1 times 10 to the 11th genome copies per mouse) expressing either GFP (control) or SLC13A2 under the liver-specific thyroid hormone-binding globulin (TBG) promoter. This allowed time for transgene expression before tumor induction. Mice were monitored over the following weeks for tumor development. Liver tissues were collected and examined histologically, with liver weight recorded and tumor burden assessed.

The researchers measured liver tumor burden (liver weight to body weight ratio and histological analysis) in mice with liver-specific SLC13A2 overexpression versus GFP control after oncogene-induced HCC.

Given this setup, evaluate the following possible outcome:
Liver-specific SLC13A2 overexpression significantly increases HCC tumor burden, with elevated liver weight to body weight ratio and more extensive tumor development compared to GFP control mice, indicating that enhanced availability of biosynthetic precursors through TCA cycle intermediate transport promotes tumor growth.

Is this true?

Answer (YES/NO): NO